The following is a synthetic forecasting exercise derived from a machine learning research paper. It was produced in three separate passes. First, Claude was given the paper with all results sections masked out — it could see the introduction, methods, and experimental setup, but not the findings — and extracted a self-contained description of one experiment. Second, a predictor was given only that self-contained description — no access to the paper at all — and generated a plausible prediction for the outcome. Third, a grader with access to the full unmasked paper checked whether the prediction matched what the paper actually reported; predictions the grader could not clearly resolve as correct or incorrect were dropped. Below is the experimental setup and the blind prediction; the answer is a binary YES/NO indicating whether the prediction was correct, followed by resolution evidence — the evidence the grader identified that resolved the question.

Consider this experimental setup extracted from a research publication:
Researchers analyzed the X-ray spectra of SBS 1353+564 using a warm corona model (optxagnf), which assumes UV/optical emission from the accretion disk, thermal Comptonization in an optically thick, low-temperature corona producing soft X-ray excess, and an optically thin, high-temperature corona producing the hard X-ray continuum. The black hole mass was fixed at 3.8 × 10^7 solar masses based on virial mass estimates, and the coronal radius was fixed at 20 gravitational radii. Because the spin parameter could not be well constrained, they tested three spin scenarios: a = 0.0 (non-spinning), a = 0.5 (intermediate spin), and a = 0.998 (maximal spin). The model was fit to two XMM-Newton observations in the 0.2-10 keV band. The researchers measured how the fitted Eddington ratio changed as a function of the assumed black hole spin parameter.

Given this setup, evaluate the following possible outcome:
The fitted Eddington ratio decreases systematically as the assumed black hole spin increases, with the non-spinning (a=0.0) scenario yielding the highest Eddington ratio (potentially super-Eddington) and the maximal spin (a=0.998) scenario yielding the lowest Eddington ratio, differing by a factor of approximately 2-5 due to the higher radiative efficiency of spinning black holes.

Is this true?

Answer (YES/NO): NO